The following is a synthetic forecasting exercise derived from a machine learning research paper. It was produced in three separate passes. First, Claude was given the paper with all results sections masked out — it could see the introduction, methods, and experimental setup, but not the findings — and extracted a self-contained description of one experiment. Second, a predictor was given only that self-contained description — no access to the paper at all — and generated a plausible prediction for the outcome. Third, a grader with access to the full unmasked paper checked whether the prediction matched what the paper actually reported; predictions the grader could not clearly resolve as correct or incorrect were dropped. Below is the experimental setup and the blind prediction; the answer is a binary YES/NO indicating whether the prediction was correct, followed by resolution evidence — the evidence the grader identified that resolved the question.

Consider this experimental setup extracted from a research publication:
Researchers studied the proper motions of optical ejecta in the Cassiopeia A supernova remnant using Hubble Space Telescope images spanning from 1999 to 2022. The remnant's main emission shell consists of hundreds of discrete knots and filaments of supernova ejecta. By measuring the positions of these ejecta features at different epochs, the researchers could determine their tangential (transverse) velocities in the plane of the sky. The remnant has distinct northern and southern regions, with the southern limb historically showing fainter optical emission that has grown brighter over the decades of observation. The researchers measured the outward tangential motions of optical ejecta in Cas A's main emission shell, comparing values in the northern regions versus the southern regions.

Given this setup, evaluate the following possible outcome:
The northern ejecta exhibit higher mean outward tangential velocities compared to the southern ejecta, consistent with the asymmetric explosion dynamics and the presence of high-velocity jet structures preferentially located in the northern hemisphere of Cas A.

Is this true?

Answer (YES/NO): YES